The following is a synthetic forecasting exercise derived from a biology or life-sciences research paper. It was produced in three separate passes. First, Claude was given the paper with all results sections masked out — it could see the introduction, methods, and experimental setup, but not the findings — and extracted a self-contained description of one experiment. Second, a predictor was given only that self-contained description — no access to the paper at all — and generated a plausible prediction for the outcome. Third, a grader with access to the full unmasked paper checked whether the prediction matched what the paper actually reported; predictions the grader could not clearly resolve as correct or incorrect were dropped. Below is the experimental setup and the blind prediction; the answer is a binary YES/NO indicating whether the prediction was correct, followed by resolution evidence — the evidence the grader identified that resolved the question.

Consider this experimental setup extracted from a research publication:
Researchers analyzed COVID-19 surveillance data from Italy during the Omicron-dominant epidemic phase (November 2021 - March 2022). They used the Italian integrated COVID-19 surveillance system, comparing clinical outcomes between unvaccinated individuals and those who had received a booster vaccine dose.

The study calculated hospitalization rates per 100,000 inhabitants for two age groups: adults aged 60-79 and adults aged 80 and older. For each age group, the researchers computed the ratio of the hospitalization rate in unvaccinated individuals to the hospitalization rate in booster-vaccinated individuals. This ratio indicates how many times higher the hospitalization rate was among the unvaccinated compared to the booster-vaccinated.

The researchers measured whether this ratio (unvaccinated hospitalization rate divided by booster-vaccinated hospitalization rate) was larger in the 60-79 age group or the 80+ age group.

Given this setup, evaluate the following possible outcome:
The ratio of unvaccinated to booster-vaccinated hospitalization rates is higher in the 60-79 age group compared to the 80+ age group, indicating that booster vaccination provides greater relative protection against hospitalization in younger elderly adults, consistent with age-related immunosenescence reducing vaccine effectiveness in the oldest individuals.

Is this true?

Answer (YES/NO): NO